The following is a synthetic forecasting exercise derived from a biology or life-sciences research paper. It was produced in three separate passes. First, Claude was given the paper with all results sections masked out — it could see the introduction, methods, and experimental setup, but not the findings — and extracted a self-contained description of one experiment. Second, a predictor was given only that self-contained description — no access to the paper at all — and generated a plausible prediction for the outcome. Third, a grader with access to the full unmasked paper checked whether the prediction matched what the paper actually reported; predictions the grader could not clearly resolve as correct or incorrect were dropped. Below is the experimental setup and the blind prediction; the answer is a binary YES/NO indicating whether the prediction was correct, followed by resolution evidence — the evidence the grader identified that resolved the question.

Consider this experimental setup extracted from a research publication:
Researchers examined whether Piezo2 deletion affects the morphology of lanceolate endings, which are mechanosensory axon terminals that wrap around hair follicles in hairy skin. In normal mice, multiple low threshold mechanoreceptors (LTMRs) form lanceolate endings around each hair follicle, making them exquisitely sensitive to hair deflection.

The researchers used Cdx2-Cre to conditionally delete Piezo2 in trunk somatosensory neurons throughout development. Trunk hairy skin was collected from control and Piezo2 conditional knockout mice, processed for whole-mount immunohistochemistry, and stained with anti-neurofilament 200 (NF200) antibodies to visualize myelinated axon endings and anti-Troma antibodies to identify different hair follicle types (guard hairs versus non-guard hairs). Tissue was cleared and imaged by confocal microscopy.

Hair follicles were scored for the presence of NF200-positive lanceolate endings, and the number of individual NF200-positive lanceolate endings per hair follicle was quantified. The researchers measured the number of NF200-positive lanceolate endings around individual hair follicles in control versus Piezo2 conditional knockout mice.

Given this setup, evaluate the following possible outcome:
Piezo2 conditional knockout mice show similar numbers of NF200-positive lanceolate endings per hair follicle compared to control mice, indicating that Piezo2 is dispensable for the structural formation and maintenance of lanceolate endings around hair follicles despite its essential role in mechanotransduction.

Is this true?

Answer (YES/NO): NO